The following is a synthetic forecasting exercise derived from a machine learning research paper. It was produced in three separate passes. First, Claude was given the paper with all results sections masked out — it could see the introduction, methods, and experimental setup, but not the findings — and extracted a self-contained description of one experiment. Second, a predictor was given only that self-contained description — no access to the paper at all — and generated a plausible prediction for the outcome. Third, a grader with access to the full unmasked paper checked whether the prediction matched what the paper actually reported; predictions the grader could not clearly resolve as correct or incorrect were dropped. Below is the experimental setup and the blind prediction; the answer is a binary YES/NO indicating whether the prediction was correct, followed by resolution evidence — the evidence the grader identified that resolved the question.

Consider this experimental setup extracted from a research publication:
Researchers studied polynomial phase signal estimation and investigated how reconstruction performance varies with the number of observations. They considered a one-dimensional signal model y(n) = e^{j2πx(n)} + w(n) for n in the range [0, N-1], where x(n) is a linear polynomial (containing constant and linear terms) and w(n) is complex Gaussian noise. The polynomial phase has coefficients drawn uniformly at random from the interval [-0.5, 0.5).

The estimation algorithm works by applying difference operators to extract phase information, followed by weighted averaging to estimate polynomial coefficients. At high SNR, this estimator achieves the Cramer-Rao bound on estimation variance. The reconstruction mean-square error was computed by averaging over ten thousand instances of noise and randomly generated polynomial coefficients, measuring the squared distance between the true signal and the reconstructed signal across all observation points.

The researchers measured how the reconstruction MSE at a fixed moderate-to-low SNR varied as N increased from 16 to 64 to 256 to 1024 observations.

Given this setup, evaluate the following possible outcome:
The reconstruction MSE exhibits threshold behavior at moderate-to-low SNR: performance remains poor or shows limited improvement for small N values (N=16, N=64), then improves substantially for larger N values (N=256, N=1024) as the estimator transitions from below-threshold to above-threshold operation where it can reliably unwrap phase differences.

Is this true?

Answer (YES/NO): NO